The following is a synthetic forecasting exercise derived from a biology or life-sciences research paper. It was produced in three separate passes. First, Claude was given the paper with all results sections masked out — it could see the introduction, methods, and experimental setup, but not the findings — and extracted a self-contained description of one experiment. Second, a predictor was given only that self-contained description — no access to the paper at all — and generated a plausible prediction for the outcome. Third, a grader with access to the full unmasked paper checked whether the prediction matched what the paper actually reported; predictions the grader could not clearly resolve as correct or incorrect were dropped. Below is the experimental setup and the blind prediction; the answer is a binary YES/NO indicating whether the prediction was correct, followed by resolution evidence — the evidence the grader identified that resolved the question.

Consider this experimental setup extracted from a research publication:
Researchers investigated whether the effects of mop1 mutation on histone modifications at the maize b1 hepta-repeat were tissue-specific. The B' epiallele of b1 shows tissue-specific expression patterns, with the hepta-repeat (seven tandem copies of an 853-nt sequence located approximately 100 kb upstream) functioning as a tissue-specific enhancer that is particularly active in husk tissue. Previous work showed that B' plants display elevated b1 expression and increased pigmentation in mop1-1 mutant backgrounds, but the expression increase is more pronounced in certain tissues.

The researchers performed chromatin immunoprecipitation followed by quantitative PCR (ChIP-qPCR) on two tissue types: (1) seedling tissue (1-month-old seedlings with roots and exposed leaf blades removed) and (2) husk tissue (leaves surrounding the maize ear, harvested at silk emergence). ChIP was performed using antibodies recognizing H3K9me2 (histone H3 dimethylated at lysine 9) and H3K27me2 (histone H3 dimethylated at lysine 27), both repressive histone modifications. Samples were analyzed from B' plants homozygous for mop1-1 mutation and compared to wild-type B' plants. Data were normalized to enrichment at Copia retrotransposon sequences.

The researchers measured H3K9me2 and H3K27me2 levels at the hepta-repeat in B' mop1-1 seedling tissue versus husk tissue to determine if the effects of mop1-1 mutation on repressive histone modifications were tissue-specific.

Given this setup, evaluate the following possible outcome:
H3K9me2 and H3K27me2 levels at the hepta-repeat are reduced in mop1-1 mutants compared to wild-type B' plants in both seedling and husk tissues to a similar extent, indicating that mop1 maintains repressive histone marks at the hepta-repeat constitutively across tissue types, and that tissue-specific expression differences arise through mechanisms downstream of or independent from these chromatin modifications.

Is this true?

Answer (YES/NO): NO